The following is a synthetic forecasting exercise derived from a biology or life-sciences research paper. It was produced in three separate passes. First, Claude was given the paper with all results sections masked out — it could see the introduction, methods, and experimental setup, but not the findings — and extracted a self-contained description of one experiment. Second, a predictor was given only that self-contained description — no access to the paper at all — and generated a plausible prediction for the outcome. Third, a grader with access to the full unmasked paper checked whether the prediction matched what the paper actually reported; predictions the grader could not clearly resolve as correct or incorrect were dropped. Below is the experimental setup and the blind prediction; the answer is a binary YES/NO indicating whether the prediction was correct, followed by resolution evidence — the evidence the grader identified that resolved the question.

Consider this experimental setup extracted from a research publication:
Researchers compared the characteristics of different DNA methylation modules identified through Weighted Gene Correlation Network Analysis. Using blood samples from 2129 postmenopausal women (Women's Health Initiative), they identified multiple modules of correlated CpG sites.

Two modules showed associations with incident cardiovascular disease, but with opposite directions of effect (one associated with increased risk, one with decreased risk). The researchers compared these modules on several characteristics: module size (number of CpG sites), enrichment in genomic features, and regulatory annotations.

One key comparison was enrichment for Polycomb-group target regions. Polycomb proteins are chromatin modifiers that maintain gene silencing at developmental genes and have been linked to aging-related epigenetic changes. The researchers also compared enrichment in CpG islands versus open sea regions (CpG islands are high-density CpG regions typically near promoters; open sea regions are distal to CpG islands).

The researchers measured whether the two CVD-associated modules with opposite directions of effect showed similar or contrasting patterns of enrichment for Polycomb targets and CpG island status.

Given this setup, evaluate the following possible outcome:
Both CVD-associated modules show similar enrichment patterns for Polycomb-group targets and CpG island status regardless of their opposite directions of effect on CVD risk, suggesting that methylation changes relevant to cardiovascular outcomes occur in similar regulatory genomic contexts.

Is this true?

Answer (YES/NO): NO